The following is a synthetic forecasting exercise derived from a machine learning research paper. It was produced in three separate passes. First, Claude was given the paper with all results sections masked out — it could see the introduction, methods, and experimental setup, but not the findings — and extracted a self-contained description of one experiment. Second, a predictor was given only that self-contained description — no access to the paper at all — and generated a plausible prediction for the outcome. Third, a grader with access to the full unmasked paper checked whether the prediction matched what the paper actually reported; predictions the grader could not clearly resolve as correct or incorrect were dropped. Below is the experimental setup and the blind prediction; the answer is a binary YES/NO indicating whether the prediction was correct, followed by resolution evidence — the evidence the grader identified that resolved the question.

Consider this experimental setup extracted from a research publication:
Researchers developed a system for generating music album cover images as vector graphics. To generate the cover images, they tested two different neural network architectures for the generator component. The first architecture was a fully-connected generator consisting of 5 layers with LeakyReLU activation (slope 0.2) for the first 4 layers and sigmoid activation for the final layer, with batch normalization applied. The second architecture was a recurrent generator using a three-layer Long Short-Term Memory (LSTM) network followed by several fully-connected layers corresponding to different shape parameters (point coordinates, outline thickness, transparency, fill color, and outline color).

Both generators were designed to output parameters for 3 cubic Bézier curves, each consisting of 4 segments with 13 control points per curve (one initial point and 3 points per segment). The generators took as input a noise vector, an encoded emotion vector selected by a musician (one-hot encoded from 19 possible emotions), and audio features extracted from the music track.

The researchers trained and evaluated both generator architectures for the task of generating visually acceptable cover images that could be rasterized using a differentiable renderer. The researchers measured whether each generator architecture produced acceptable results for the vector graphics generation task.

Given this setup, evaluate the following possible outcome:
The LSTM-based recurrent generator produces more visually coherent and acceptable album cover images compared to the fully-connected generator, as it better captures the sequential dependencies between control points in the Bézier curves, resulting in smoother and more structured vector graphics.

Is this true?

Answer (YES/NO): NO